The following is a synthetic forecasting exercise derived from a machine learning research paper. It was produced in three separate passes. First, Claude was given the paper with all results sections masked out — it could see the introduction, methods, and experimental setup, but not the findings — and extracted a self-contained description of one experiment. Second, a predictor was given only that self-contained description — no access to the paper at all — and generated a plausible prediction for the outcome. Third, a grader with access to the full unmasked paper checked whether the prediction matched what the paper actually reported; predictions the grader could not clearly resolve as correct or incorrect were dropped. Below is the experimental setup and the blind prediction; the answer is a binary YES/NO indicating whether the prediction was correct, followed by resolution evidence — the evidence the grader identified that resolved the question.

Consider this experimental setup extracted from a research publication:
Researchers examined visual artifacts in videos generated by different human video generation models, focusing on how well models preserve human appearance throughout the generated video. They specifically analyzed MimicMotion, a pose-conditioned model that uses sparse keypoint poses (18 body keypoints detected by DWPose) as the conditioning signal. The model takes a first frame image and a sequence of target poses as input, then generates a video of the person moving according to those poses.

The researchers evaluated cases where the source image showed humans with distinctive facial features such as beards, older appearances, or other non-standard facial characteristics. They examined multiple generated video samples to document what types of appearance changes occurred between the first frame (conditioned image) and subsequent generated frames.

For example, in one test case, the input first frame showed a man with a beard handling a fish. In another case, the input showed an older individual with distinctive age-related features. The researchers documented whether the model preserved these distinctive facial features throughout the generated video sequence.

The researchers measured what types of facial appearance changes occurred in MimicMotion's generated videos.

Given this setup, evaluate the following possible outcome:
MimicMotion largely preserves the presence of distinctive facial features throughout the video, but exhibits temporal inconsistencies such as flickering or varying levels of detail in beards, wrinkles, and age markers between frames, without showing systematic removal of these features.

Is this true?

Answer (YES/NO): NO